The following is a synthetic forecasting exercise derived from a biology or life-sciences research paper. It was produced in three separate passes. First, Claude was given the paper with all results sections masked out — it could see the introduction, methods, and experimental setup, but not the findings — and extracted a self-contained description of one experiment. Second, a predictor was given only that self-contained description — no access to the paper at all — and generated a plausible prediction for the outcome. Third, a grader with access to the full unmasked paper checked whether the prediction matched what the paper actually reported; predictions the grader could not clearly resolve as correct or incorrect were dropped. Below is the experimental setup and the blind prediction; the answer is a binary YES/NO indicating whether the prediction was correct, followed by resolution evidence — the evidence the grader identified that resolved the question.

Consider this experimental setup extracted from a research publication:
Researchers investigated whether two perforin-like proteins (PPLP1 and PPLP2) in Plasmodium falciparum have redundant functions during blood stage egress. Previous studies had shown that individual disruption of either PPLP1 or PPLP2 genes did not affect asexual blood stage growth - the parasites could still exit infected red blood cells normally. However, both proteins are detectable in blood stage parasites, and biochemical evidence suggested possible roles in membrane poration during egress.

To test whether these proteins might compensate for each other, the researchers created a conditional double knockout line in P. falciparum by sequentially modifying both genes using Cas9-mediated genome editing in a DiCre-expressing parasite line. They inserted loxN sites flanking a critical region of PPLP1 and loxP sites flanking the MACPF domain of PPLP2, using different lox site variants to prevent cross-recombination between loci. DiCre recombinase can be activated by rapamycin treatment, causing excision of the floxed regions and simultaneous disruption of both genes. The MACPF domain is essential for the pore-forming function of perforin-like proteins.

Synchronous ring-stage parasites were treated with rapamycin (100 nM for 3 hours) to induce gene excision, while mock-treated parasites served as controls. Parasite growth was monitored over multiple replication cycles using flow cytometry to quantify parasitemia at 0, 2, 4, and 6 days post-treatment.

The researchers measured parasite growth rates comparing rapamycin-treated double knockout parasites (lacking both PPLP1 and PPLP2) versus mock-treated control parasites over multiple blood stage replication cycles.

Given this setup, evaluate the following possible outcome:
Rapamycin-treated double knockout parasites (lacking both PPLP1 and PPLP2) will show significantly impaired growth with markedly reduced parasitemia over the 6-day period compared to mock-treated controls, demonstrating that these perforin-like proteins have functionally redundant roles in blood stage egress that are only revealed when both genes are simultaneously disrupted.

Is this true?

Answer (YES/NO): NO